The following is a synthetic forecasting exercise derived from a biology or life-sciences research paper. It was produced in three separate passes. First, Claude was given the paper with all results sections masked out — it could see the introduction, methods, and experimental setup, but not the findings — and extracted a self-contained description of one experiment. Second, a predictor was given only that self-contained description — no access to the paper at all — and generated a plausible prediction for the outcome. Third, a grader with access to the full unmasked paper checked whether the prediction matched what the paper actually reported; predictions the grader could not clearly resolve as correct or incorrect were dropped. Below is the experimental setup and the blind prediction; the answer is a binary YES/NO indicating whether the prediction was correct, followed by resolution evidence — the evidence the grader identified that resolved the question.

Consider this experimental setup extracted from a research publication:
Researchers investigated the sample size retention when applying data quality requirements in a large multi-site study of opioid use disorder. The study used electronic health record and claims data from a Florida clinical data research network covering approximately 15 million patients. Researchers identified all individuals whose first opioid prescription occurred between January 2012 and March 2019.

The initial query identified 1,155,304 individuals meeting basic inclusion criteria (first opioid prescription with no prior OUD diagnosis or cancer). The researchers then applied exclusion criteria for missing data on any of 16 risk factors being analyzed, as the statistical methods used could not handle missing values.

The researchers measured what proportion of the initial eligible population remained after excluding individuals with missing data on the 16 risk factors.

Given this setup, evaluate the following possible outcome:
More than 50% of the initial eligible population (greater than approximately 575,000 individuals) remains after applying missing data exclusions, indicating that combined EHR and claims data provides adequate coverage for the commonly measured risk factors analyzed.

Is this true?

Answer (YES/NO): NO